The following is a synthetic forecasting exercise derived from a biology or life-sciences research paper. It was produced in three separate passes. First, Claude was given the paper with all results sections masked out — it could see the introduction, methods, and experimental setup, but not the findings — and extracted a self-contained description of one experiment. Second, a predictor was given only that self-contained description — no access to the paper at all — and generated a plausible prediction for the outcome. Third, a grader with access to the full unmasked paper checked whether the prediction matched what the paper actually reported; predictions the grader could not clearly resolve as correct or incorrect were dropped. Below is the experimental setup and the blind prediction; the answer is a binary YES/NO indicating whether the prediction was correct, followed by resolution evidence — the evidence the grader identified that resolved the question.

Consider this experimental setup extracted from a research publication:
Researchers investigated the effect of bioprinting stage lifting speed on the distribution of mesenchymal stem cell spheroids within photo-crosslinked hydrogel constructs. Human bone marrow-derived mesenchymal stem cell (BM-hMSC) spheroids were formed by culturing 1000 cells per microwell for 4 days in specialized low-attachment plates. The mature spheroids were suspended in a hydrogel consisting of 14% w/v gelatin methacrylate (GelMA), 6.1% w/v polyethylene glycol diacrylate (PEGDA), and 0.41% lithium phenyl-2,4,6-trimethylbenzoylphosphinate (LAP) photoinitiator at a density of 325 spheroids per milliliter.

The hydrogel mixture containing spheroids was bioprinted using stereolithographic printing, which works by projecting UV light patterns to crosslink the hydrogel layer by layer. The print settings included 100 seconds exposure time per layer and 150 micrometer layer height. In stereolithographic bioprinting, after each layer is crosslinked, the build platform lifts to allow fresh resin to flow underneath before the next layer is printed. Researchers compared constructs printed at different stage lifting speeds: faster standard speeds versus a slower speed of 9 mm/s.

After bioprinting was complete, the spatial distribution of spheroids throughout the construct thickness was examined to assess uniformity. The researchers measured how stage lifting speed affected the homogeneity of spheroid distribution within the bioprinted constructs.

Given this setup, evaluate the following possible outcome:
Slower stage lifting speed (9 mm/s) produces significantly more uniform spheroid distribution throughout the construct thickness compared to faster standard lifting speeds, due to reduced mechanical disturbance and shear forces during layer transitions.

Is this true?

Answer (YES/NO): YES